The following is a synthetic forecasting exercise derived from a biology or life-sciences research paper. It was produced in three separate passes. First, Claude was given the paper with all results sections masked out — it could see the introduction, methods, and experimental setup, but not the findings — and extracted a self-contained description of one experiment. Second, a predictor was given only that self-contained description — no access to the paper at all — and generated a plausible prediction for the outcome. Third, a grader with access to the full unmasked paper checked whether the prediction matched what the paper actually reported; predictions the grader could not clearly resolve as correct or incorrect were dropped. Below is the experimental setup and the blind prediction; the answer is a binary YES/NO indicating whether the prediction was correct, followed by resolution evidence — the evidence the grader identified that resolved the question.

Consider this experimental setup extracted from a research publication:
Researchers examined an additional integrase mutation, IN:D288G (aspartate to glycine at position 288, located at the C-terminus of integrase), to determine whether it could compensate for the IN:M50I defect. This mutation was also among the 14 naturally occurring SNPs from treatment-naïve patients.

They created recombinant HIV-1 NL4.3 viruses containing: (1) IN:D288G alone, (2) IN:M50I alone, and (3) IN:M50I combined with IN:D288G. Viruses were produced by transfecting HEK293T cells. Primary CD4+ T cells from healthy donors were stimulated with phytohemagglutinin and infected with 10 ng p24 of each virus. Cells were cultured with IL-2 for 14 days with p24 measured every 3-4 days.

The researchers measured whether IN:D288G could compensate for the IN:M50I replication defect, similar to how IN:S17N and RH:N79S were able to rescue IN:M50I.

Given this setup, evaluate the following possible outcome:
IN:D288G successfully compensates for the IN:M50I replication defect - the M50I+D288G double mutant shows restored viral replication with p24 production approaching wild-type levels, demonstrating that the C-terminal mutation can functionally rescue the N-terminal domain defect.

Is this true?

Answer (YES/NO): YES